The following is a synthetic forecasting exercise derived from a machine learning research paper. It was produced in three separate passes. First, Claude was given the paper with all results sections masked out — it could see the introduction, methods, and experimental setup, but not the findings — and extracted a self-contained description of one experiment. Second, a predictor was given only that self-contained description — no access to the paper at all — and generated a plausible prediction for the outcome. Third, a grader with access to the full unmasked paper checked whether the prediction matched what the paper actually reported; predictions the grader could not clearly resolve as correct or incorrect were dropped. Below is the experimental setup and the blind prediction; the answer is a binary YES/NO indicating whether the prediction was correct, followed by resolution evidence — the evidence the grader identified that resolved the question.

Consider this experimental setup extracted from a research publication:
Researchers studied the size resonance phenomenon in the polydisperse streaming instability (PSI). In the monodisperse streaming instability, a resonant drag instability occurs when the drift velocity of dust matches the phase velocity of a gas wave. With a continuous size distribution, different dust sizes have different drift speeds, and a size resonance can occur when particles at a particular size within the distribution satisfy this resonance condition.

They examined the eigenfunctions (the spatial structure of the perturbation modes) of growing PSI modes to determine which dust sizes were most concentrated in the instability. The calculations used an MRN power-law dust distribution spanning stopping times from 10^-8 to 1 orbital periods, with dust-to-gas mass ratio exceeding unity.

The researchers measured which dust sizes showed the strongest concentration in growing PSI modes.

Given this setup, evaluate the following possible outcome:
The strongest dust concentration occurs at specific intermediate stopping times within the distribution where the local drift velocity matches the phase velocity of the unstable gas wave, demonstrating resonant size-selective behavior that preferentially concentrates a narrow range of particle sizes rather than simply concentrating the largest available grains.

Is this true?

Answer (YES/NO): YES